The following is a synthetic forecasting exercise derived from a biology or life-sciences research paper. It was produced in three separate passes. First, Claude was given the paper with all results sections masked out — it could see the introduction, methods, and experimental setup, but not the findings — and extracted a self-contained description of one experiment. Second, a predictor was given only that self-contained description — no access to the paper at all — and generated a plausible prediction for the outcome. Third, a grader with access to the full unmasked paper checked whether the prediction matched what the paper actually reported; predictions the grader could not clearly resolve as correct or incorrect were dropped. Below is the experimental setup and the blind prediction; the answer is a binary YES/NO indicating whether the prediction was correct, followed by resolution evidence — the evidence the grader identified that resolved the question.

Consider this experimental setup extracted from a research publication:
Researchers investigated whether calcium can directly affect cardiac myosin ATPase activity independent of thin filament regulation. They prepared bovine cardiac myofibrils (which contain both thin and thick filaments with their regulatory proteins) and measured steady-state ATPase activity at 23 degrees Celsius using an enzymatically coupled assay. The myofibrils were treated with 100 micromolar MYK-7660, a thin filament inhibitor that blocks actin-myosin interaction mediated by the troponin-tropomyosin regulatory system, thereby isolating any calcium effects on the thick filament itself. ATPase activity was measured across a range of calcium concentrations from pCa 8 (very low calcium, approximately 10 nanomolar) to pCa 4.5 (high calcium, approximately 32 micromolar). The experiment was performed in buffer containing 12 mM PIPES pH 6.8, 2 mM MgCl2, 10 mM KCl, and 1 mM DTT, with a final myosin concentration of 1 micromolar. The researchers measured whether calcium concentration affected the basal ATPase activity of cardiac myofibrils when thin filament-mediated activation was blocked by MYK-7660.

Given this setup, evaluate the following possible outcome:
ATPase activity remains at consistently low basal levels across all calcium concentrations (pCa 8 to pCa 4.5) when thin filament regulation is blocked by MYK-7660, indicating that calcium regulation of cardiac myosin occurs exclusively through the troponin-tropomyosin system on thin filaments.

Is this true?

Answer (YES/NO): NO